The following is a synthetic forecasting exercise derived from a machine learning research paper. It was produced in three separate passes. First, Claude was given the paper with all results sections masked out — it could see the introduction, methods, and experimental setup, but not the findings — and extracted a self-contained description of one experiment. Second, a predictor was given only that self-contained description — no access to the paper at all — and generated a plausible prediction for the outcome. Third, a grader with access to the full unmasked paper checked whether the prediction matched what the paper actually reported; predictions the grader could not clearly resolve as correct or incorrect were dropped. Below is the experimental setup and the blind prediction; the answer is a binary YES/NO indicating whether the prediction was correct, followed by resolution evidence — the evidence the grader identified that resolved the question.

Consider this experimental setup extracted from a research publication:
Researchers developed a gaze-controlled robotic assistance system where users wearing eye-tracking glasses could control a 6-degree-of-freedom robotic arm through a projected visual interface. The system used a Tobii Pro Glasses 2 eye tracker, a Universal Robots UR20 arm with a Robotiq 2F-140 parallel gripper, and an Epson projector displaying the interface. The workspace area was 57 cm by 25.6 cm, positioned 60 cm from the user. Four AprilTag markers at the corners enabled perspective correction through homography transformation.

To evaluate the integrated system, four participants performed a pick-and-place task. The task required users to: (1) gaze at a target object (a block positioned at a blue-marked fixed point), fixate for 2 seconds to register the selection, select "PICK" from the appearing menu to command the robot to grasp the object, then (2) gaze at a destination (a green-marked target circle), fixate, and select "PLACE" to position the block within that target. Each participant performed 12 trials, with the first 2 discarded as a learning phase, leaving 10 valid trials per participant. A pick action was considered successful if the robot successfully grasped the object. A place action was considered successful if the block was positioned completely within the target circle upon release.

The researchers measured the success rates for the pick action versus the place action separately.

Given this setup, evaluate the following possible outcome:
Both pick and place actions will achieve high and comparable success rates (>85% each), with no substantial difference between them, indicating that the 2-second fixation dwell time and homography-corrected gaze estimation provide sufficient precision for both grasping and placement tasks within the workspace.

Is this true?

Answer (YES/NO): NO